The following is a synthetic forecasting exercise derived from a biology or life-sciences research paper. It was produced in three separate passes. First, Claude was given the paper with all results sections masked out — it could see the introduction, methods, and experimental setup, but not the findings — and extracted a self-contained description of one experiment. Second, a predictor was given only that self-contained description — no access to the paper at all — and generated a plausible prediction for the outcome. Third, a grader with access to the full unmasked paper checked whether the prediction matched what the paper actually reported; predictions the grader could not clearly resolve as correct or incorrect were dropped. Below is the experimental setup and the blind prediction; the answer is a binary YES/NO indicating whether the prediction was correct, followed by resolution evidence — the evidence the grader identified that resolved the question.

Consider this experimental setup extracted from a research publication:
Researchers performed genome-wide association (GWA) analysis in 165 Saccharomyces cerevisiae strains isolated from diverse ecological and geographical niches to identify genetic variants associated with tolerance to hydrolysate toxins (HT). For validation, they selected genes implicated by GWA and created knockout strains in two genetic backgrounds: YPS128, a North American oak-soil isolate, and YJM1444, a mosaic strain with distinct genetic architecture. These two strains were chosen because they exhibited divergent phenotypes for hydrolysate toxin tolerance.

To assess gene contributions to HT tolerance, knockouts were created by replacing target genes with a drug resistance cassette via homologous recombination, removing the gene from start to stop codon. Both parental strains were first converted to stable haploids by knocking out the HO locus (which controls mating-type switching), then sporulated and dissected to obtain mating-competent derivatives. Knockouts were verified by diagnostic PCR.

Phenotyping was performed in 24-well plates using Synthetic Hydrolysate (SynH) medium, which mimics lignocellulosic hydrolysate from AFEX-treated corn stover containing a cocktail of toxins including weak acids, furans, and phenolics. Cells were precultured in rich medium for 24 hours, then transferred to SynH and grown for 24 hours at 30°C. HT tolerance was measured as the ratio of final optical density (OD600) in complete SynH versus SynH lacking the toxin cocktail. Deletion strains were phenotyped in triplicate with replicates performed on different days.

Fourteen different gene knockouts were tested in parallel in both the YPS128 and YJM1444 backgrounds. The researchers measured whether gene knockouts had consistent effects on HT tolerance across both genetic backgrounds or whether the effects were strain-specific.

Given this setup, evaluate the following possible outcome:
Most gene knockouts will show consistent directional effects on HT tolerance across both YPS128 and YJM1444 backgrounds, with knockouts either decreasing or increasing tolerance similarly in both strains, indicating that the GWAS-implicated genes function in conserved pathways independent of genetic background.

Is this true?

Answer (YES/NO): NO